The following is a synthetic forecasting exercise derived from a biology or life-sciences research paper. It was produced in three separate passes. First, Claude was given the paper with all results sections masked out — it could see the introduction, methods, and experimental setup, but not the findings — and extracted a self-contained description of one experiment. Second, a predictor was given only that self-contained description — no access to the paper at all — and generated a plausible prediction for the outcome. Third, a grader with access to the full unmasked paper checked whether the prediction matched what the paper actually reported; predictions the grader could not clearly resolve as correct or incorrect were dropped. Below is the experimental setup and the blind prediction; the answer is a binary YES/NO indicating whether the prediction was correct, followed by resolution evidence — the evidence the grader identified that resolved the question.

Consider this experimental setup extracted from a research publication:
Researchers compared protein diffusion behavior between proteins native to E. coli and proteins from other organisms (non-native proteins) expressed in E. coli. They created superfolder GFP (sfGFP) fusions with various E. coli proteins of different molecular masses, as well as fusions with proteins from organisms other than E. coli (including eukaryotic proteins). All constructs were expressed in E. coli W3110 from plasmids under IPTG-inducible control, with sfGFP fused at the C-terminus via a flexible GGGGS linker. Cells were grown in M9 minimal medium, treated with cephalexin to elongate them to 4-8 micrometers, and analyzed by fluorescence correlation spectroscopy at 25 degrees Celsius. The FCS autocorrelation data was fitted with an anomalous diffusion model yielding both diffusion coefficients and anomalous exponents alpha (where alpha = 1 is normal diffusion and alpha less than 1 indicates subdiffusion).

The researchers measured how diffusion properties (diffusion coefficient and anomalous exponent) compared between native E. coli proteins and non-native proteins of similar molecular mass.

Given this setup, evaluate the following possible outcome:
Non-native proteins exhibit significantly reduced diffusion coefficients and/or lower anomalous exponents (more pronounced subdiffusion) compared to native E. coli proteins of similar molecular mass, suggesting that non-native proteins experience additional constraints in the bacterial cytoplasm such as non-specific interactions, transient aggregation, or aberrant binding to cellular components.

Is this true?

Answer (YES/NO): YES